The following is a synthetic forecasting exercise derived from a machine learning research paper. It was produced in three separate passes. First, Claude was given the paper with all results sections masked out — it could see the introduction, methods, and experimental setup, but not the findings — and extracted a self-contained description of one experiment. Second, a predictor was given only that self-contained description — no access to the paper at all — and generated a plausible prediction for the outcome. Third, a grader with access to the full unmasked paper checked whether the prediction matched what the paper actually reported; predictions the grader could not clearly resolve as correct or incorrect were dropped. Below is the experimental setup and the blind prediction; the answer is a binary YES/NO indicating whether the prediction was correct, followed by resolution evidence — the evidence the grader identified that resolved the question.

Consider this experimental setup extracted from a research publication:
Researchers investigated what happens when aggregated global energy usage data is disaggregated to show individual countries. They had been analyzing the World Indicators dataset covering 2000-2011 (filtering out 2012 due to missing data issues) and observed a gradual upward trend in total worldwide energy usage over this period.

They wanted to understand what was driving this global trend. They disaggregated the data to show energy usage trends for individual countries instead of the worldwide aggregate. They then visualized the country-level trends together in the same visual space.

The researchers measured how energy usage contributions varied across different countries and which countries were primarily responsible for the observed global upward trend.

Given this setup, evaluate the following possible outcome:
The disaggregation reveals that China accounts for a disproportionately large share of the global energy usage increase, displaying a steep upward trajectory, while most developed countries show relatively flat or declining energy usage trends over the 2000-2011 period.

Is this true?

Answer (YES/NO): YES